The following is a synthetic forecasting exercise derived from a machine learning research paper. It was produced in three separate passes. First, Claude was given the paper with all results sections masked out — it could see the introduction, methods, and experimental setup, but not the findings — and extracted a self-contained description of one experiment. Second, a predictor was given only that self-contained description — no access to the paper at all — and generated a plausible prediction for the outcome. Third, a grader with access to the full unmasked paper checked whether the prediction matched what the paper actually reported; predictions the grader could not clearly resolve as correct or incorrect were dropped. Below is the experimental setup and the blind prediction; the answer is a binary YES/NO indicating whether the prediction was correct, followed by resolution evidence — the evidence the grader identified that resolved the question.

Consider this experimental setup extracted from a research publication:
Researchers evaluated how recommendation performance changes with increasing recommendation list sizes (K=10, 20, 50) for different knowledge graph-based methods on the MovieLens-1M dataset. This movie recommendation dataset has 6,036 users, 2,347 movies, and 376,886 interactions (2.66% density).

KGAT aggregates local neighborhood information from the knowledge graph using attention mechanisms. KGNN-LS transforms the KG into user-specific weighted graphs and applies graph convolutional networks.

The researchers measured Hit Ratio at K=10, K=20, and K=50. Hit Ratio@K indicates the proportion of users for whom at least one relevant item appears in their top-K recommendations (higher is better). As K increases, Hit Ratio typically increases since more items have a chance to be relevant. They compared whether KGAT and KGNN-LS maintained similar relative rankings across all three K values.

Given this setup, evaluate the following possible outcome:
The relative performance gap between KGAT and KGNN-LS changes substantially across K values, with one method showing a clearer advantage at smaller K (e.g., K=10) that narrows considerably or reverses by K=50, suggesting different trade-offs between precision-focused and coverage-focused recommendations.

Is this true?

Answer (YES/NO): YES